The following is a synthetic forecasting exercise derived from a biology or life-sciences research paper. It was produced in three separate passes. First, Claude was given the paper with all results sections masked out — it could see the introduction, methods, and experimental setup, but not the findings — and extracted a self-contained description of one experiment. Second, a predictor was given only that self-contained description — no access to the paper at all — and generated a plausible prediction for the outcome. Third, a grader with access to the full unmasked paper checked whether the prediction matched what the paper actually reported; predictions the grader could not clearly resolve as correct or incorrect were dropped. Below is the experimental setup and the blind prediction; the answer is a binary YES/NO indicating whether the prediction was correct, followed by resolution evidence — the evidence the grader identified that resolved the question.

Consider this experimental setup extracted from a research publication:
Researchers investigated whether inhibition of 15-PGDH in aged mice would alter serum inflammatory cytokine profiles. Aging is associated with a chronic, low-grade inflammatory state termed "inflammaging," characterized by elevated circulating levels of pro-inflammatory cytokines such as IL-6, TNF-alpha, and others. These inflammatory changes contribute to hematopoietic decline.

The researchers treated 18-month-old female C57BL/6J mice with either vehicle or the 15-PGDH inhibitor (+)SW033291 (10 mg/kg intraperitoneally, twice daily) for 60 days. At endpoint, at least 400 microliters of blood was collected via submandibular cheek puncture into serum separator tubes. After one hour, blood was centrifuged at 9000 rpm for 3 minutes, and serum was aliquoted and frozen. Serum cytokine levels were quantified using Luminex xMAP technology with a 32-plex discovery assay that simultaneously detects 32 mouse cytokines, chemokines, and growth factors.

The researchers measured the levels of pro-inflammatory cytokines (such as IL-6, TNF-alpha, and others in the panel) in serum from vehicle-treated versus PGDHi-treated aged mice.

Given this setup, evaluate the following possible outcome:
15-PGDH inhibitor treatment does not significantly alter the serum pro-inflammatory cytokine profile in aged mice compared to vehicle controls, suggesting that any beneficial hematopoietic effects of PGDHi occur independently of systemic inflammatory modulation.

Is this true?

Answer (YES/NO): NO